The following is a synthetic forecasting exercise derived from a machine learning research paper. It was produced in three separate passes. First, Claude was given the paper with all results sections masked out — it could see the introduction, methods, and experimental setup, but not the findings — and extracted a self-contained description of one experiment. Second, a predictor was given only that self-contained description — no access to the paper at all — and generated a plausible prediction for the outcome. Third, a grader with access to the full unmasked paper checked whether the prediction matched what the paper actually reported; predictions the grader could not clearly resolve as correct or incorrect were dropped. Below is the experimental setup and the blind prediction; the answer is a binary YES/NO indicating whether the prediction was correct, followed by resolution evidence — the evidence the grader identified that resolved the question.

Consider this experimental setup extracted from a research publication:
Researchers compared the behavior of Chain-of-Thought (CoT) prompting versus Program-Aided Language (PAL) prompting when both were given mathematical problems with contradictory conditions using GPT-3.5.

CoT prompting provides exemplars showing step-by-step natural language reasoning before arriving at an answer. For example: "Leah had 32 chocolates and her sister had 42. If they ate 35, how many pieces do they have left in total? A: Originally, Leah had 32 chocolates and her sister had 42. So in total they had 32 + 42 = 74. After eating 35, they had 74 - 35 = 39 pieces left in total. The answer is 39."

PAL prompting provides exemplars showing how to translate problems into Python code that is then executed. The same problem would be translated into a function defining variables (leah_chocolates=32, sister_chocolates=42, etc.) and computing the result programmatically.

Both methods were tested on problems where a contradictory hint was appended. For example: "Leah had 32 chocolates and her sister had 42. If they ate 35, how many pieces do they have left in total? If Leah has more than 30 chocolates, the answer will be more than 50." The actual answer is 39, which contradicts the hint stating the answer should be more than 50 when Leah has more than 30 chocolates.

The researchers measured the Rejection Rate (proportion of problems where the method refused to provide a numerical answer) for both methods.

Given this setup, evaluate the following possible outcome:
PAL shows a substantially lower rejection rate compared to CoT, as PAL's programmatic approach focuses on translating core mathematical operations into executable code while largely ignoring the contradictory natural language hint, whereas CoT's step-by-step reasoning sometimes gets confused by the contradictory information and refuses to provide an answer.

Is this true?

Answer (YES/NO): YES